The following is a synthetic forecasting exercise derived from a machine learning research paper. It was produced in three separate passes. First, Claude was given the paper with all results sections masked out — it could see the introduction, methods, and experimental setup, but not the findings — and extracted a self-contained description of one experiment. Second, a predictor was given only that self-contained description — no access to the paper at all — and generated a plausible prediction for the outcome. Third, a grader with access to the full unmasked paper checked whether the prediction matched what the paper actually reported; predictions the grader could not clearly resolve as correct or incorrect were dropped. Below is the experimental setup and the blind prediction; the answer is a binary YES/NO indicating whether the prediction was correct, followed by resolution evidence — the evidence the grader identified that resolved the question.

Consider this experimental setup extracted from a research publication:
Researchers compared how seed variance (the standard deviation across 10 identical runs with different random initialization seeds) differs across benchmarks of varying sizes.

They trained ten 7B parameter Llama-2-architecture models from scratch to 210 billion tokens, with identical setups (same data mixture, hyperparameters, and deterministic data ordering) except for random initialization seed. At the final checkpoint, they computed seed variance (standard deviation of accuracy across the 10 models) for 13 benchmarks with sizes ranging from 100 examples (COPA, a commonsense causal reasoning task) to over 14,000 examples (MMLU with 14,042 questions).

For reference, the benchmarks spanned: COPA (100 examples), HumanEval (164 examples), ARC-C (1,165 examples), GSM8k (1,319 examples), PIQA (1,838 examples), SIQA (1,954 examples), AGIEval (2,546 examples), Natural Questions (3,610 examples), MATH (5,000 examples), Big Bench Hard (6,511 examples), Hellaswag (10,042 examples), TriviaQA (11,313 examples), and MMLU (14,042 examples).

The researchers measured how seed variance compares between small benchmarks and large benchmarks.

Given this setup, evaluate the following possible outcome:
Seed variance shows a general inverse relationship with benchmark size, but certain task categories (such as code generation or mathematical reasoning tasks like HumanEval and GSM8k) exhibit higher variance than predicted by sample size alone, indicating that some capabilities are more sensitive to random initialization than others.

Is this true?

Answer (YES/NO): NO